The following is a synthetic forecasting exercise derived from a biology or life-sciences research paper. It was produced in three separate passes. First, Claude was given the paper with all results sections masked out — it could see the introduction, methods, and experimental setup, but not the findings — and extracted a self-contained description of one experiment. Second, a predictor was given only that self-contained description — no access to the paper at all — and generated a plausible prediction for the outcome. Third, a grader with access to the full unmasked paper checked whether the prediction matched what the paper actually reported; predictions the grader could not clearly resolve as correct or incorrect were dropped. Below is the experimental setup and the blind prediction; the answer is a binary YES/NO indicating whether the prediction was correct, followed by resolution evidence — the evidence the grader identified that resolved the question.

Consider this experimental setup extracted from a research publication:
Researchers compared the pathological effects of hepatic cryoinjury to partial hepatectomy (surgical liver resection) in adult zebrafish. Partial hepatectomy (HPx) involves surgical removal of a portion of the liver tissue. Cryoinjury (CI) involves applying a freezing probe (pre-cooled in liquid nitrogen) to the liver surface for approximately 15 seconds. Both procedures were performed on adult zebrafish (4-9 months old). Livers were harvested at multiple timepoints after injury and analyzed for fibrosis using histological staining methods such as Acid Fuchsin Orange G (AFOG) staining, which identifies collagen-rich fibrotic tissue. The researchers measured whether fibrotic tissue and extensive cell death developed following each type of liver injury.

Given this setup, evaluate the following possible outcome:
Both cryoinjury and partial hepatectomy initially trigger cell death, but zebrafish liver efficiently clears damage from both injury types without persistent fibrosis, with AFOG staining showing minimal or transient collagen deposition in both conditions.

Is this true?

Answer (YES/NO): NO